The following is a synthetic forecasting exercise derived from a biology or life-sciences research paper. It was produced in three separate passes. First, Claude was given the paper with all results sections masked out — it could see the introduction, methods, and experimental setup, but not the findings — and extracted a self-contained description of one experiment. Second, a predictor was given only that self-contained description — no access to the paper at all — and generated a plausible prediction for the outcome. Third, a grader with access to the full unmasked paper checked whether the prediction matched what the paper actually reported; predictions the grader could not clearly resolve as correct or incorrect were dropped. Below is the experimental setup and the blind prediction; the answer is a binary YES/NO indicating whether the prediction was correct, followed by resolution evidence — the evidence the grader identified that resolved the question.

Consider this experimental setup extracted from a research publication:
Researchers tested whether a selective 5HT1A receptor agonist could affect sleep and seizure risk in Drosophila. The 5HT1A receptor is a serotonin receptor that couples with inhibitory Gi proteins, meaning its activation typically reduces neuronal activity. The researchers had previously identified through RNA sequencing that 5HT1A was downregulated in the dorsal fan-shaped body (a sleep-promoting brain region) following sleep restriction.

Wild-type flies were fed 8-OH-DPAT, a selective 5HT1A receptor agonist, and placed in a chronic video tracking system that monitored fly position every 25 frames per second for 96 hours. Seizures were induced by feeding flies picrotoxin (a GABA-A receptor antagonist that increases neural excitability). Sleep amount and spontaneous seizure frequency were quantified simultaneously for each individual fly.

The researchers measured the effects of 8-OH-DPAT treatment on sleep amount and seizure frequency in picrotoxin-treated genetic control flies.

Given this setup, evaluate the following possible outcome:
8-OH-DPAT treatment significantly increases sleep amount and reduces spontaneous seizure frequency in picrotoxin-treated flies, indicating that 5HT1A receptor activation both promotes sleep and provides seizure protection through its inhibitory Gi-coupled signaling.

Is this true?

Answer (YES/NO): NO